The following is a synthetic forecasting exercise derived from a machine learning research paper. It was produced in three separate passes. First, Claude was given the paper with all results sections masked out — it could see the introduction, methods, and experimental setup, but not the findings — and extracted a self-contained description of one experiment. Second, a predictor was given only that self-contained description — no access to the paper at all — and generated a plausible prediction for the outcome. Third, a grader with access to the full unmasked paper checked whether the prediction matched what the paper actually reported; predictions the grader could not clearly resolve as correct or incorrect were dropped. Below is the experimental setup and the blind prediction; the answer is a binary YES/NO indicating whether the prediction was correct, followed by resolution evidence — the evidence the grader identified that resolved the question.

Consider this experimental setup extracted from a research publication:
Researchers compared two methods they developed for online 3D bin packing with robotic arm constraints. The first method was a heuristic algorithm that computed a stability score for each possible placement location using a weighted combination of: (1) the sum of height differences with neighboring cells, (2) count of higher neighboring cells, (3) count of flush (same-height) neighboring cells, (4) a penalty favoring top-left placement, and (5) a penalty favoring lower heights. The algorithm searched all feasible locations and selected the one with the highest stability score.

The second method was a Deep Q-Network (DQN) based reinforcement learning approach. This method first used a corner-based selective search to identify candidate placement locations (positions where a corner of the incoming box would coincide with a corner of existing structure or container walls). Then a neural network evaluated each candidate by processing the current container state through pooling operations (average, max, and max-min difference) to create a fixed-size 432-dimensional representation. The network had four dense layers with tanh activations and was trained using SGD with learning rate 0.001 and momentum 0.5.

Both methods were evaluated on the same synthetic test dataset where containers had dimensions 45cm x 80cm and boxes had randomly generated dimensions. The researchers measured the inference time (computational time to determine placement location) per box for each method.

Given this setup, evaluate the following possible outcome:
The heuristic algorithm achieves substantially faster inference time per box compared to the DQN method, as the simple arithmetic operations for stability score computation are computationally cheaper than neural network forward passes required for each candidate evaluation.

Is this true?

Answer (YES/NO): YES